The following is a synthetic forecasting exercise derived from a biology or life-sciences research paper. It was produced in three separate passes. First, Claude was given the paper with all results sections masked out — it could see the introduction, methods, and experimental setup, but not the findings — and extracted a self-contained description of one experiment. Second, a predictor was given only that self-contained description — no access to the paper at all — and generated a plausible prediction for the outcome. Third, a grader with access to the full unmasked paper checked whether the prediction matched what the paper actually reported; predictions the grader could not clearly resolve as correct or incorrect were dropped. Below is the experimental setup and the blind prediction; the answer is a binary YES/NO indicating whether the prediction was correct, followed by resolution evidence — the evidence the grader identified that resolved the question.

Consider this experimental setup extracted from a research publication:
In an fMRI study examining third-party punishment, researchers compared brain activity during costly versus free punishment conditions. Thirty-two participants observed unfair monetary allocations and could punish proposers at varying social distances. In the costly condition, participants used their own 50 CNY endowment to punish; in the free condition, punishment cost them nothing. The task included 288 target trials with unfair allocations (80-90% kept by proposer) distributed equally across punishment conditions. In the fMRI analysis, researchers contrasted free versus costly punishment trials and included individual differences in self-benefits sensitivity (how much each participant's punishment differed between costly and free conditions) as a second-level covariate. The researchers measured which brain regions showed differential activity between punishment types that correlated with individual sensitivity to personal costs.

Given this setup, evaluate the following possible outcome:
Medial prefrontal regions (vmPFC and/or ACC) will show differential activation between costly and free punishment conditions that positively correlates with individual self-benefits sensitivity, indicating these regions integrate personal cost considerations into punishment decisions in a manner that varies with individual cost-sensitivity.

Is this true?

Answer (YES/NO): NO